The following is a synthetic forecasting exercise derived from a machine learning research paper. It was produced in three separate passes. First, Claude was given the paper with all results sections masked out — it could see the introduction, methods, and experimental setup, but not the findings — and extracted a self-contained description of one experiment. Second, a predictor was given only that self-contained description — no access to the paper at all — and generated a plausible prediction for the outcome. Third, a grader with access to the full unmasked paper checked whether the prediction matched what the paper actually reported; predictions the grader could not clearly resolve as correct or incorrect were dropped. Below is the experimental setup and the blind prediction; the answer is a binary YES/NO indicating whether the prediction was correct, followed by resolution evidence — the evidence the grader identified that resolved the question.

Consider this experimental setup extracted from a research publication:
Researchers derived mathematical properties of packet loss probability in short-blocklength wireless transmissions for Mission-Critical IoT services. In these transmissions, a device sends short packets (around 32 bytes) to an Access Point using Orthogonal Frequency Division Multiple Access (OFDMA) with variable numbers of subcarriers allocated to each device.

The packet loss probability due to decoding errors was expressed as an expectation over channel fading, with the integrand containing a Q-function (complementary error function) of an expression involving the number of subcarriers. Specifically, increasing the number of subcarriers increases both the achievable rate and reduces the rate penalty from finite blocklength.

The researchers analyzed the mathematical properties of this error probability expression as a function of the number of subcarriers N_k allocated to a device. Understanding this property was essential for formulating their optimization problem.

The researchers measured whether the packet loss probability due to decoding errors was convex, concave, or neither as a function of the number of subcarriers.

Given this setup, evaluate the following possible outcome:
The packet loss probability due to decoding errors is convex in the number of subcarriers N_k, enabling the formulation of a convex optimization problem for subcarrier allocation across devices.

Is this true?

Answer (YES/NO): YES